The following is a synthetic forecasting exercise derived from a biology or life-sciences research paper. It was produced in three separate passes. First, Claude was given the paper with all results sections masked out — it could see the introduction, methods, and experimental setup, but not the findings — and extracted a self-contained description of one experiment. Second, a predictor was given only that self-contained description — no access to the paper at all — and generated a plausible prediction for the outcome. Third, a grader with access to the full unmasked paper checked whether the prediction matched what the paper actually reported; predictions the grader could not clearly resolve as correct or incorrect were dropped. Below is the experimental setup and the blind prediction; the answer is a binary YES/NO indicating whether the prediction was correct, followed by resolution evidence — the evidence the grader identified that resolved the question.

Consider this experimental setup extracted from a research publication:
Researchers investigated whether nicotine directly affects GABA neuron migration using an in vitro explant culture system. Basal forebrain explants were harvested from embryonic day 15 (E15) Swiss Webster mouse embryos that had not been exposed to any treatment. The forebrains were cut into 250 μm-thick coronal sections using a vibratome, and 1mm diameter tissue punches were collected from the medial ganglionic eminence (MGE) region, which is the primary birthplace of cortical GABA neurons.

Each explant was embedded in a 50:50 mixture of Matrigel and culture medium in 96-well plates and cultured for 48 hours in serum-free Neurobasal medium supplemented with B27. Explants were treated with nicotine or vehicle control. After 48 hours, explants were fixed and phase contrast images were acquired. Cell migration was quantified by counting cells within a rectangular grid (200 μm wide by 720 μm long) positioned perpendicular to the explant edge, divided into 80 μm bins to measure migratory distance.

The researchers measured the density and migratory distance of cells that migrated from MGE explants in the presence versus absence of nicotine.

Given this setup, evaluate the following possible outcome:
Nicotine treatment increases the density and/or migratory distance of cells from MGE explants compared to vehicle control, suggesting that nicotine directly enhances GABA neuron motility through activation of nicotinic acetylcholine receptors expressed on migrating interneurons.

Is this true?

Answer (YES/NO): NO